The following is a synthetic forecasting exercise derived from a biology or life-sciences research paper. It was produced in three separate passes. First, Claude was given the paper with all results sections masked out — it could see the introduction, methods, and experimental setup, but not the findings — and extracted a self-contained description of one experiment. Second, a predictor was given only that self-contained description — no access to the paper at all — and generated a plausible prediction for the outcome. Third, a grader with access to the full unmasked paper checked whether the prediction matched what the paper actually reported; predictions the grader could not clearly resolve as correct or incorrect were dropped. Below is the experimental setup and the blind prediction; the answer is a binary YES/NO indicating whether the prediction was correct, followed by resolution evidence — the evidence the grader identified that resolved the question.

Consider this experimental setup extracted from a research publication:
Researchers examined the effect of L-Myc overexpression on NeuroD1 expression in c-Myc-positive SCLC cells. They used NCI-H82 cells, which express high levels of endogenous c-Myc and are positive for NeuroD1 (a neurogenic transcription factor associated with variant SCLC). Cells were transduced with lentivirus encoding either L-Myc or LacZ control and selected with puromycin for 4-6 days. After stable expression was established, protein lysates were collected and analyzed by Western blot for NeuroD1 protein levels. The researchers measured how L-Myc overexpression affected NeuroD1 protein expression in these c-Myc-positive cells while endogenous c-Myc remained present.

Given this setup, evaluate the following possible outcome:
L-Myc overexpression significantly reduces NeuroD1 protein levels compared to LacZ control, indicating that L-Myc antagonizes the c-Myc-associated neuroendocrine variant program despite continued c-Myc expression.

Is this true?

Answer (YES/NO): NO